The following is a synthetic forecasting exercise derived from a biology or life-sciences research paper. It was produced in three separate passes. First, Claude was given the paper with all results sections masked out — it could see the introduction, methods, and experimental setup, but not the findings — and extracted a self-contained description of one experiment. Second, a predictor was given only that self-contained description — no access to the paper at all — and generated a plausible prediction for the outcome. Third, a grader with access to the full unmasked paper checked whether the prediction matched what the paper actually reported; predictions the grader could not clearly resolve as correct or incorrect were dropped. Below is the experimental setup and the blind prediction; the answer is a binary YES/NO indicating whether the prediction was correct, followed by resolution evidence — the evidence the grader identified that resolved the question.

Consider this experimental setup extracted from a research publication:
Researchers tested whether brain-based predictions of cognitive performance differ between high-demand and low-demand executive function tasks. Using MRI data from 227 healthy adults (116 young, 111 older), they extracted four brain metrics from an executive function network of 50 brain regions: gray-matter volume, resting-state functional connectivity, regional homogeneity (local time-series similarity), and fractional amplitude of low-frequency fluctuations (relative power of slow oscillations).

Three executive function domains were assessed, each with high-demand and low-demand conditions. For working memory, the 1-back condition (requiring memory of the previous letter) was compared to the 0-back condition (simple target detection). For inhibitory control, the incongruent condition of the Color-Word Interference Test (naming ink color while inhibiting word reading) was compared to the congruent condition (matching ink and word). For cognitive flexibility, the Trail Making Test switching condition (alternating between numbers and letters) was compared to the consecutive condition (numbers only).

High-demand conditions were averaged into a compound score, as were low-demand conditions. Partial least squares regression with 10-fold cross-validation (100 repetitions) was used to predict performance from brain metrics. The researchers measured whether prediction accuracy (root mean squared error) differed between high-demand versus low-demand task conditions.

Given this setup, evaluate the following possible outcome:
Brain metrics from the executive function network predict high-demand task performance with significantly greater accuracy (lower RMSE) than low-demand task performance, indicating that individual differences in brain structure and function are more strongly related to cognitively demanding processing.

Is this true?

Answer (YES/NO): NO